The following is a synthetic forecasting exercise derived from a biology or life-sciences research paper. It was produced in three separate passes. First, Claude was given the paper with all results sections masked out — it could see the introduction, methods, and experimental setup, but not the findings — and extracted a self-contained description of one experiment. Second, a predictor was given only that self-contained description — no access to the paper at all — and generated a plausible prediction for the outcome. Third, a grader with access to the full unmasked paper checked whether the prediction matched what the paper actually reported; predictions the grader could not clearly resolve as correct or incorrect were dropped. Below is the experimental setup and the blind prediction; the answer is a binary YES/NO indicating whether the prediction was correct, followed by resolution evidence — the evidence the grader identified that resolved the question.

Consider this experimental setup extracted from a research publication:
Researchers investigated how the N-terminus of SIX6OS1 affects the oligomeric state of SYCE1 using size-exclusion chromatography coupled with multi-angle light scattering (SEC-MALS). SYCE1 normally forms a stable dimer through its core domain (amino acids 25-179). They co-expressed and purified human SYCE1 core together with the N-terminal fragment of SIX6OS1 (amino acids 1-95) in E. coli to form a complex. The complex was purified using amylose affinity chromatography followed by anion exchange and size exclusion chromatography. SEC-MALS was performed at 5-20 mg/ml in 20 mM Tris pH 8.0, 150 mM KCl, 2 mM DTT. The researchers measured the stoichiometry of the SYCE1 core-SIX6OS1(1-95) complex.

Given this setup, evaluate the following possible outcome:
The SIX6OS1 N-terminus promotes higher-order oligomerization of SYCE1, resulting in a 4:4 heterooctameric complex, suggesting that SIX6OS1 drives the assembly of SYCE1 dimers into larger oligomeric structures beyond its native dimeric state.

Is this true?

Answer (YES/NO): NO